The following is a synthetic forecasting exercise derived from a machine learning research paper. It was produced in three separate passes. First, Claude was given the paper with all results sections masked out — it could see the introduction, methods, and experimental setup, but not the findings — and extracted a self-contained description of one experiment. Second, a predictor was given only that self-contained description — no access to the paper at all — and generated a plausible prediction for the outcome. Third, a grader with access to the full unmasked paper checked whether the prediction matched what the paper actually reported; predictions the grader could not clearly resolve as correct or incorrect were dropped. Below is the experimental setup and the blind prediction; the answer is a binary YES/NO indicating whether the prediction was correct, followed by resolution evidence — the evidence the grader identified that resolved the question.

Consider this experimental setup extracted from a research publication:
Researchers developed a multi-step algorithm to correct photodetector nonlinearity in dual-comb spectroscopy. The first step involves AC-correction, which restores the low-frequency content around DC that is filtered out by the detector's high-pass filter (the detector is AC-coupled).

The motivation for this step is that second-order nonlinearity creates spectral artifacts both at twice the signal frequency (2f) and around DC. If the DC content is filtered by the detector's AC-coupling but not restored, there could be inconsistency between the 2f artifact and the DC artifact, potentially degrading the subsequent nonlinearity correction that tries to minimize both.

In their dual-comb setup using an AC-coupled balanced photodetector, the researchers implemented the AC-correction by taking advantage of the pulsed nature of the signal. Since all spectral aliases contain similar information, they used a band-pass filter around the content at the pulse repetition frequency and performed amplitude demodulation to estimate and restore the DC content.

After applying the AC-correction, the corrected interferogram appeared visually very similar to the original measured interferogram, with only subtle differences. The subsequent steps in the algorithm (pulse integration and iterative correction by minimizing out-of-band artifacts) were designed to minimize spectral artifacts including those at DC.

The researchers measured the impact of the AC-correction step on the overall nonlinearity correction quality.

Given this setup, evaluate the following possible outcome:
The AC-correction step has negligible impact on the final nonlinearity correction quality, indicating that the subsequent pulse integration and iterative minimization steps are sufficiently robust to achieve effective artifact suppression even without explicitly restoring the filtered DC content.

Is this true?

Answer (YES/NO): NO